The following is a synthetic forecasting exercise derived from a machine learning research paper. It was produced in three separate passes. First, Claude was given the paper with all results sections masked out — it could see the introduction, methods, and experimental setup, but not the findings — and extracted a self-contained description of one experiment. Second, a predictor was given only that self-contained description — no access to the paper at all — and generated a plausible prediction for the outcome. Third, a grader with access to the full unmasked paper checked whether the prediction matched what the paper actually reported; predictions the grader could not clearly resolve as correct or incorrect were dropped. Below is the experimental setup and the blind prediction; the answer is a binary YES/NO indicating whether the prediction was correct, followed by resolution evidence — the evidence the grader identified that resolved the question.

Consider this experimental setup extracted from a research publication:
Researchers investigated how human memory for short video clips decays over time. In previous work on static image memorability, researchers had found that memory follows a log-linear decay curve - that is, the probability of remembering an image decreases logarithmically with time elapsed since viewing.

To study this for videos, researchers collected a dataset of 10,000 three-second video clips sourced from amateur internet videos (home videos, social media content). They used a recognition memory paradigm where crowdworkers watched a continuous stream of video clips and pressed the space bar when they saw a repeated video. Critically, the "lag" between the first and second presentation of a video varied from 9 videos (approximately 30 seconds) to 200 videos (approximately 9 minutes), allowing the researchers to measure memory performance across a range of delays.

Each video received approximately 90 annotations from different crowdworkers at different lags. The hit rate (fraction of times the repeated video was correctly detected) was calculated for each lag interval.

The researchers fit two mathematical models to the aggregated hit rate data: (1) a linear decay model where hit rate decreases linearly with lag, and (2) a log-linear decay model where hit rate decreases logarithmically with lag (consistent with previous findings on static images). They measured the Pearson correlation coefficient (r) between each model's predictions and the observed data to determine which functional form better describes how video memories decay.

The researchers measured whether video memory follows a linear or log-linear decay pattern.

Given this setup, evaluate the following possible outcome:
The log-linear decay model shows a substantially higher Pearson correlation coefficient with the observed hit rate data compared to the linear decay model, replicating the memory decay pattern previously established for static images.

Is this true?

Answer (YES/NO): NO